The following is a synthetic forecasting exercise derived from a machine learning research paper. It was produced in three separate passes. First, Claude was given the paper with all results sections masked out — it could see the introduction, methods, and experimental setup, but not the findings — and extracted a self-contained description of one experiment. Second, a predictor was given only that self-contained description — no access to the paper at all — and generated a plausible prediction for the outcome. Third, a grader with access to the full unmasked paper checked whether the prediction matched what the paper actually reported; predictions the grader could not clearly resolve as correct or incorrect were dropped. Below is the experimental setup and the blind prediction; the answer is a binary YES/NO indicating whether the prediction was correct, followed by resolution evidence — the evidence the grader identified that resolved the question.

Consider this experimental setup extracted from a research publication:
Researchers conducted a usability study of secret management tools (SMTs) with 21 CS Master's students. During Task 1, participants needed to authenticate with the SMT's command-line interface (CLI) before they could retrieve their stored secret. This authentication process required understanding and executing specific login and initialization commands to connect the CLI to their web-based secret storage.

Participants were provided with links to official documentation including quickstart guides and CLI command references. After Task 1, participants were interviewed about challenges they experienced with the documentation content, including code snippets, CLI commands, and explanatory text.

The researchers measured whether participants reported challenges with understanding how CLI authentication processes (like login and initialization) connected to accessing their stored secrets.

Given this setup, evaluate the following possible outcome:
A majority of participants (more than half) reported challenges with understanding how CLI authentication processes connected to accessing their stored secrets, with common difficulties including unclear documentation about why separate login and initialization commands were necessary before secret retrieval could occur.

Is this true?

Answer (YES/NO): NO